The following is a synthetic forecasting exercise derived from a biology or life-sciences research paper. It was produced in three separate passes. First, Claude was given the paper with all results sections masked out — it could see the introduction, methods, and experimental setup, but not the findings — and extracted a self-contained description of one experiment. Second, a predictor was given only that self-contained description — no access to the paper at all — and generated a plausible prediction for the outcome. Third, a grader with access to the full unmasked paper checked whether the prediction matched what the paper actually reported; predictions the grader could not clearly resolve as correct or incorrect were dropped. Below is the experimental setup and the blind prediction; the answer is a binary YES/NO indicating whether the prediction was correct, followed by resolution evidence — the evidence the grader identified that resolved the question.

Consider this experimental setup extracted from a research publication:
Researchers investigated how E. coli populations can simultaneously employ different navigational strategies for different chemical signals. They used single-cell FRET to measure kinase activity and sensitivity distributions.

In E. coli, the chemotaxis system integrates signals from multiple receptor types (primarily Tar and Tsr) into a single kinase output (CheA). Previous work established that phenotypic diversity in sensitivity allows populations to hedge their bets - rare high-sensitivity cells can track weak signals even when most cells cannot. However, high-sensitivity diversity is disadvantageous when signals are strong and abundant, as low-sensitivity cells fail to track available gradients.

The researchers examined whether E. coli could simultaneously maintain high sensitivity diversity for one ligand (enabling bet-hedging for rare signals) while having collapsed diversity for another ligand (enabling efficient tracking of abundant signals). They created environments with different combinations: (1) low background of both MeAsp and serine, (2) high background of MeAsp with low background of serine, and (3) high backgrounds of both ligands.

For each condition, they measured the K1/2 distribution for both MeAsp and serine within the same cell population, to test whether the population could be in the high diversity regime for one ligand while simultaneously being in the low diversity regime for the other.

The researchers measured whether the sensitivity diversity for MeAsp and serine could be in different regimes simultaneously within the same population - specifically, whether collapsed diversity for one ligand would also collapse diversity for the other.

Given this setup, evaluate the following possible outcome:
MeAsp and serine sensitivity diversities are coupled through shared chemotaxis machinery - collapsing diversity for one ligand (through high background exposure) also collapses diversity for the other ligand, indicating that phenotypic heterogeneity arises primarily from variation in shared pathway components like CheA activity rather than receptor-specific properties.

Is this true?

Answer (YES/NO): NO